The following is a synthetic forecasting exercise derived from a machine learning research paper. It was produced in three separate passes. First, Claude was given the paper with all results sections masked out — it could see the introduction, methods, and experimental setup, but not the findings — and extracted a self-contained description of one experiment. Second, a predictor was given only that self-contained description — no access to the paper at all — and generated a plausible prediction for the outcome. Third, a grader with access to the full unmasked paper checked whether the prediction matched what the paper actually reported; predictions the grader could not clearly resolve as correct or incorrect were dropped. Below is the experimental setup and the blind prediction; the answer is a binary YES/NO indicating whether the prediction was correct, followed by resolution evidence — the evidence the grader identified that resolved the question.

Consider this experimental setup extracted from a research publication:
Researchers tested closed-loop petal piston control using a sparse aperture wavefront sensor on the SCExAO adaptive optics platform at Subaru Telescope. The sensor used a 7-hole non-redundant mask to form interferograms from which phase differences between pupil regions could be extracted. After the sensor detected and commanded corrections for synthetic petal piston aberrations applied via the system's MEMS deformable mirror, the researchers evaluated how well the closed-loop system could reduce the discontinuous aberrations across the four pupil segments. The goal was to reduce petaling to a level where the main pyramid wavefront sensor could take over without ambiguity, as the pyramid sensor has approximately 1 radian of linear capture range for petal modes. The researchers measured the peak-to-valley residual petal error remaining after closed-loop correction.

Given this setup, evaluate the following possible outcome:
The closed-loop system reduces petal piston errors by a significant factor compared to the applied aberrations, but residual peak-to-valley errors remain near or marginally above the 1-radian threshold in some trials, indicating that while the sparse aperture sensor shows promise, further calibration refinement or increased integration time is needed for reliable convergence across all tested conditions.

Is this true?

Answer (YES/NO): NO